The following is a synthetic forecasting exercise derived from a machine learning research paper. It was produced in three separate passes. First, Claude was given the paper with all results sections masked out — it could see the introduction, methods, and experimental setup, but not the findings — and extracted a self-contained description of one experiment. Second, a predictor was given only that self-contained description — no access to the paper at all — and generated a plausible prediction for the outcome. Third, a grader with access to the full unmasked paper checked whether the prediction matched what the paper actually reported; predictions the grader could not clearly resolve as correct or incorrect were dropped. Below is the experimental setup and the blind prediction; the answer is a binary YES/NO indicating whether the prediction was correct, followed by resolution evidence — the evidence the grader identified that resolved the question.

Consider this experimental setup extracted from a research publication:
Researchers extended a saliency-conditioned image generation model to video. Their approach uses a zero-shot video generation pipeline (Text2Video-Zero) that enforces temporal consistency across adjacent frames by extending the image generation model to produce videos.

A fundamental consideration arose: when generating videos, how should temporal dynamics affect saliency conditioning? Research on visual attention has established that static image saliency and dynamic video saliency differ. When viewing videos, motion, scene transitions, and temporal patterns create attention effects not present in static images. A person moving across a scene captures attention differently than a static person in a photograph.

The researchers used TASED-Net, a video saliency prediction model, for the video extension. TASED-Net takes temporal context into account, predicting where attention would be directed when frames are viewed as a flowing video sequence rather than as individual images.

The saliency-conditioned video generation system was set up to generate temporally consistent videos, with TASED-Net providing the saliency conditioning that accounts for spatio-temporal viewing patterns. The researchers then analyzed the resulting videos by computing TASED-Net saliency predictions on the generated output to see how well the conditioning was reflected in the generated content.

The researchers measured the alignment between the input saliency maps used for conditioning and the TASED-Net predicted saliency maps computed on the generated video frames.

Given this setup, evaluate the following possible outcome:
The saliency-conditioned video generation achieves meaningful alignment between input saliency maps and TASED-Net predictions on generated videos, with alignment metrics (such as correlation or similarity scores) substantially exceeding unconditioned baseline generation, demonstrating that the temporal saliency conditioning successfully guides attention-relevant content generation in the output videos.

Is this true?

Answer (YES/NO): YES